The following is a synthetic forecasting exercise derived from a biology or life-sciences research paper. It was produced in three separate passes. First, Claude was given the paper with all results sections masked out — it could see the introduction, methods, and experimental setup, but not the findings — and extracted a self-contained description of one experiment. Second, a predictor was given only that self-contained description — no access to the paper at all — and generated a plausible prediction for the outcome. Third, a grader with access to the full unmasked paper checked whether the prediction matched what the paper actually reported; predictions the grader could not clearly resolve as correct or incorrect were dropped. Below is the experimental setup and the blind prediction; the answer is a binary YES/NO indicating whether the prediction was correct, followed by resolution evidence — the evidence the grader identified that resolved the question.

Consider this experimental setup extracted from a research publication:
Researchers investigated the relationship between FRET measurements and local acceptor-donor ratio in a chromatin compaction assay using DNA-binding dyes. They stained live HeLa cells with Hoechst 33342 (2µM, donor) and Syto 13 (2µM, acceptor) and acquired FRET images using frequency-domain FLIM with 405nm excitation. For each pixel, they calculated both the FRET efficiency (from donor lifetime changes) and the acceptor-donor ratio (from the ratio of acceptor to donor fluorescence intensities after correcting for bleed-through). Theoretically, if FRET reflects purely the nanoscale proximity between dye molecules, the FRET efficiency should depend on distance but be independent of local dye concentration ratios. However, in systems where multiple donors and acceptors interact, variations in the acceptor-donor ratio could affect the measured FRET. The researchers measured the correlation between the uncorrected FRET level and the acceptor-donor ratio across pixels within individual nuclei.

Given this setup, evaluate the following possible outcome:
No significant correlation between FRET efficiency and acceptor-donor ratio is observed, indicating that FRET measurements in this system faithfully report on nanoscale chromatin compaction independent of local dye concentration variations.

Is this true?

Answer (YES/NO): NO